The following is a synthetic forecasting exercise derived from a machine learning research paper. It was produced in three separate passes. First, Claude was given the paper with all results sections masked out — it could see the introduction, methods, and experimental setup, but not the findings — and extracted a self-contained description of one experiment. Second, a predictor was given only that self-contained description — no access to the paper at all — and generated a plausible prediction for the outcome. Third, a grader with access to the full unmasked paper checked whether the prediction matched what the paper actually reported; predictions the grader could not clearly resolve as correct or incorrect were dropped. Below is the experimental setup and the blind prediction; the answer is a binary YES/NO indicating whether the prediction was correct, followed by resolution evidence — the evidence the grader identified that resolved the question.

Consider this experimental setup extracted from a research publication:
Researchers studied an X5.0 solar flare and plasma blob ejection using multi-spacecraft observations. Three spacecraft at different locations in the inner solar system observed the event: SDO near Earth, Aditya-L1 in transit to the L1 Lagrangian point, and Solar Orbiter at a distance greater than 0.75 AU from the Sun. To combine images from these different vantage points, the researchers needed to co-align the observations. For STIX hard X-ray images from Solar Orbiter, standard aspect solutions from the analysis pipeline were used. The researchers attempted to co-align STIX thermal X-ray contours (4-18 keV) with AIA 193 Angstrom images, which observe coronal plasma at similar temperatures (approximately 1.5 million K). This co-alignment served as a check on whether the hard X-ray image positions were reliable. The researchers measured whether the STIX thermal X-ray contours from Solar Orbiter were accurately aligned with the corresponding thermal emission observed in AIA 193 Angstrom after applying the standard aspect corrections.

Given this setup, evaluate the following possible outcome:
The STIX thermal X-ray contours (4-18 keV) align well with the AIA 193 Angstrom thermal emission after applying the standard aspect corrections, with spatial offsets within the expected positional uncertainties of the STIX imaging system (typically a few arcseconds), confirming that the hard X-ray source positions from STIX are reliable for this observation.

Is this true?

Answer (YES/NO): NO